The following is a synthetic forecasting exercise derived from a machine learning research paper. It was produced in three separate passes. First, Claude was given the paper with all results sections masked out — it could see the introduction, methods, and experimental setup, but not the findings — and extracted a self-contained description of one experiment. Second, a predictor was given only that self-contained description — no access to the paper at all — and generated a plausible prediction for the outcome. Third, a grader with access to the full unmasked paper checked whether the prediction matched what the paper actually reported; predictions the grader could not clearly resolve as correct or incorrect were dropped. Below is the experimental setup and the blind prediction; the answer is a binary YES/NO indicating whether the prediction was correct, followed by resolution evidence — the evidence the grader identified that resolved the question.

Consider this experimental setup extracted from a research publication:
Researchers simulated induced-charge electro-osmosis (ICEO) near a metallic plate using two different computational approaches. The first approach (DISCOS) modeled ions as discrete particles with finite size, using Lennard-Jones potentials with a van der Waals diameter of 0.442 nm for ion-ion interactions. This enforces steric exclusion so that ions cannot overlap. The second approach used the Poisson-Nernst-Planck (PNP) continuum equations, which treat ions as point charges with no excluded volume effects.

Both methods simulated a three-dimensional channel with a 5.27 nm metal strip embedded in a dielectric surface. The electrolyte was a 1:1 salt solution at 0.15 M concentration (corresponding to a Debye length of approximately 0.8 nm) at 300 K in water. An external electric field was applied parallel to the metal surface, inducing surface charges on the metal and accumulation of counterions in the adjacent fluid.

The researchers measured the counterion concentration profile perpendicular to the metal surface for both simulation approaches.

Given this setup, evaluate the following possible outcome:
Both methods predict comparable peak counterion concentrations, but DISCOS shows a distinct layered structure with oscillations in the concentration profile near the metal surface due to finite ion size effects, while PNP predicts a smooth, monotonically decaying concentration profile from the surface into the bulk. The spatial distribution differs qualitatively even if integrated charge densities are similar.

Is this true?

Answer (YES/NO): NO